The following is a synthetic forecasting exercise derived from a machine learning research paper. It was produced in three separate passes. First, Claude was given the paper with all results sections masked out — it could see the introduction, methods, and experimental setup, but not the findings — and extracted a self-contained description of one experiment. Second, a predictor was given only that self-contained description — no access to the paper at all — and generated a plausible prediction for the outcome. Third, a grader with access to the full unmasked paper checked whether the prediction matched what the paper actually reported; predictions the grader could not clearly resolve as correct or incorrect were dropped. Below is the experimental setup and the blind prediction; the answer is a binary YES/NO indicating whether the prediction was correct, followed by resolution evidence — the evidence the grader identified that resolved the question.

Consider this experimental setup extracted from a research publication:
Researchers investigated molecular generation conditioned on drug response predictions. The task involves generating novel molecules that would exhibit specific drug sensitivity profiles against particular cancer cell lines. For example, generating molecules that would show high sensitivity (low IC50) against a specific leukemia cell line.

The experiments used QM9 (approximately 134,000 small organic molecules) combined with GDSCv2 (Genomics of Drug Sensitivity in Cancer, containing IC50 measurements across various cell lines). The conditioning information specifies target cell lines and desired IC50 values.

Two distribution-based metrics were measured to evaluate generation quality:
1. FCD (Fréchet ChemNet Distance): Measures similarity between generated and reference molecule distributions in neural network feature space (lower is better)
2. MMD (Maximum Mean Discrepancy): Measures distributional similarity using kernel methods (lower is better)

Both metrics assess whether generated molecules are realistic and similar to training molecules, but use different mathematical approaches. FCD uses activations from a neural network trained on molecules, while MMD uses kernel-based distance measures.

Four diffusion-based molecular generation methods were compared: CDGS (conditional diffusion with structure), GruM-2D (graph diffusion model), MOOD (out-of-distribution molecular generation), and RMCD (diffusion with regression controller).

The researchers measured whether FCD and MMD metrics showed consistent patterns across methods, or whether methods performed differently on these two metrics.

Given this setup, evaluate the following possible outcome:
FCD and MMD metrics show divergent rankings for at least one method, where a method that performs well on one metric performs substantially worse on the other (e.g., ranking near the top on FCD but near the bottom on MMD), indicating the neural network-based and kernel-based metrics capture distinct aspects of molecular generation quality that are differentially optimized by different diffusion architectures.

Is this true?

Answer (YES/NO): YES